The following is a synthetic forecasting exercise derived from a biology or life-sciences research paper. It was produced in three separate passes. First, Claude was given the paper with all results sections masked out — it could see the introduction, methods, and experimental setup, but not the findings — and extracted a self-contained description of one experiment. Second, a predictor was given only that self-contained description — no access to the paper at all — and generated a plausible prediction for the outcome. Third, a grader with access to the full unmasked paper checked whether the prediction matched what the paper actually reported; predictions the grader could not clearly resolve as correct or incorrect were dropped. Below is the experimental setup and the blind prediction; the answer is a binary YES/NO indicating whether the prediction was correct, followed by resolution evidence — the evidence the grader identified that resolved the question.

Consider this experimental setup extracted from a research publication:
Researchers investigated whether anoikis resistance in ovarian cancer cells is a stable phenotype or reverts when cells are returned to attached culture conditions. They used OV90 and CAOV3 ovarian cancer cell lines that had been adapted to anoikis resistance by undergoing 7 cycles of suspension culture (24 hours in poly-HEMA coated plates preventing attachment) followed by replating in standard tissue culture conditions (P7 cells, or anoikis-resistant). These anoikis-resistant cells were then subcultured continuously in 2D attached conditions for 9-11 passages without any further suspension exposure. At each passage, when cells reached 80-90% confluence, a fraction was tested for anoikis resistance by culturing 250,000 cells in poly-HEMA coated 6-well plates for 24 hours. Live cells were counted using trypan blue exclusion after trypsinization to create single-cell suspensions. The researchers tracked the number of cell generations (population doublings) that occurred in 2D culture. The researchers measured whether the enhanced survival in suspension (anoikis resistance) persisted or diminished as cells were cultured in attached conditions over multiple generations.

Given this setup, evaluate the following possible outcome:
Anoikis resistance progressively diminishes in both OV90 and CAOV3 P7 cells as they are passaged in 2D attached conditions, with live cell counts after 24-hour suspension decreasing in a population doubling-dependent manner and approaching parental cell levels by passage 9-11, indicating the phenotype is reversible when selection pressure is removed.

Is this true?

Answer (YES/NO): YES